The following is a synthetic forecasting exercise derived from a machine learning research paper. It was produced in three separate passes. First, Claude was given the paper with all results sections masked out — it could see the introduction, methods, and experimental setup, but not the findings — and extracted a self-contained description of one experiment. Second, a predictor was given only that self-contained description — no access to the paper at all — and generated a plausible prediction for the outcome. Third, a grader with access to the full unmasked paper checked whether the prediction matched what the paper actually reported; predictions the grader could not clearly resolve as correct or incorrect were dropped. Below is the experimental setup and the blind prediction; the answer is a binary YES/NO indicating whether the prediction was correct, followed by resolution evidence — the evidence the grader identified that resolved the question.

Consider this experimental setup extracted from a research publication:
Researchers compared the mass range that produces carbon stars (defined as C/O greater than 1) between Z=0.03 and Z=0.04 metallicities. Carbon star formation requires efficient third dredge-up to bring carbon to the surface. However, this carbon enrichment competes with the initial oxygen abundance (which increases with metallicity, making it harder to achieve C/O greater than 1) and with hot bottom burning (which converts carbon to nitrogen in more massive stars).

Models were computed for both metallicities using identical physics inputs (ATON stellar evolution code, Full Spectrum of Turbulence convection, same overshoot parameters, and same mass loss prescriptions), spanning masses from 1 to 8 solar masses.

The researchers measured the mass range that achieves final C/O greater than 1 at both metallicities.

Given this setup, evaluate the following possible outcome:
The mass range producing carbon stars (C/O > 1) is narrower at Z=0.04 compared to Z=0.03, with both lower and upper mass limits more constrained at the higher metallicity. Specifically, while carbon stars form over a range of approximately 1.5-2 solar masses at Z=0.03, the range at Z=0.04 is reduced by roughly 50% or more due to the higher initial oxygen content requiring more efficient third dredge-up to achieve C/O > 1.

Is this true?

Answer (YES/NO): NO